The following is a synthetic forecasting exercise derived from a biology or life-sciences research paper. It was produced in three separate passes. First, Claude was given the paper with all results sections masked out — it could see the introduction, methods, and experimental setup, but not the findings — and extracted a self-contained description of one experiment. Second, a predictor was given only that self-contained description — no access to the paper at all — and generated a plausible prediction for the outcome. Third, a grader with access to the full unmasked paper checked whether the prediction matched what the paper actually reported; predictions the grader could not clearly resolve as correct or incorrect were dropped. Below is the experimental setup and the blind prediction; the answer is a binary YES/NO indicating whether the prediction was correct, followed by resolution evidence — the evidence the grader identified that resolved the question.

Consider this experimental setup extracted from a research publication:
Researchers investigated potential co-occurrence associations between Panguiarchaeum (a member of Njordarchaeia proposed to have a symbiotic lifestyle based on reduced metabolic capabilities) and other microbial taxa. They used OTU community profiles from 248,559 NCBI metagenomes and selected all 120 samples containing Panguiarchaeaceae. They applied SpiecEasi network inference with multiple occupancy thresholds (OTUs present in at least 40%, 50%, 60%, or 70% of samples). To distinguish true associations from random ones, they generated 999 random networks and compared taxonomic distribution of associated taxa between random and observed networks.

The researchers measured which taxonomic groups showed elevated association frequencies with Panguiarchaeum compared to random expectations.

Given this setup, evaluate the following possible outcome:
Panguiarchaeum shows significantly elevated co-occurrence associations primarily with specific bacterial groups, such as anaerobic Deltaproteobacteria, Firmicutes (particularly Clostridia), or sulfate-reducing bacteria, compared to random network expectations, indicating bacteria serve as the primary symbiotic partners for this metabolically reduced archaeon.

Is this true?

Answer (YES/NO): NO